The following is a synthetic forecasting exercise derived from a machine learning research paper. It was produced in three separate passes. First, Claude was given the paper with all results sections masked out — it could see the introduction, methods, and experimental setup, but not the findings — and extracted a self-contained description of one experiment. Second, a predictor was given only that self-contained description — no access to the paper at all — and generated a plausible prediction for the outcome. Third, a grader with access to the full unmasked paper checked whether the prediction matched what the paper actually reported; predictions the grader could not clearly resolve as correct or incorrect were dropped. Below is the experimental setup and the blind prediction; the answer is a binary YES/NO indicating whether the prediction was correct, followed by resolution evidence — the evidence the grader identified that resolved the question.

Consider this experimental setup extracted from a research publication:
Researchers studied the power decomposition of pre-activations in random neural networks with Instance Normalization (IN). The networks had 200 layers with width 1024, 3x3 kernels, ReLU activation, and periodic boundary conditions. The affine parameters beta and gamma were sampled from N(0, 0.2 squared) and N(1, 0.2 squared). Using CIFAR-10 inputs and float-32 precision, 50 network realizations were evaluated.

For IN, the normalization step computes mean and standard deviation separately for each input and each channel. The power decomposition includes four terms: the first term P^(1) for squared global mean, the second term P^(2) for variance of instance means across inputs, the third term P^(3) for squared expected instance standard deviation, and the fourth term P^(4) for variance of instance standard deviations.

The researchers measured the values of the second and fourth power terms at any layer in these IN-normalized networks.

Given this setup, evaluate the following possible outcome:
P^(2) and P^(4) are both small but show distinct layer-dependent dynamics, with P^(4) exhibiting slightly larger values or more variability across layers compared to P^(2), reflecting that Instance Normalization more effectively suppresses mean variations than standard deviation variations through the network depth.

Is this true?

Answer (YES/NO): NO